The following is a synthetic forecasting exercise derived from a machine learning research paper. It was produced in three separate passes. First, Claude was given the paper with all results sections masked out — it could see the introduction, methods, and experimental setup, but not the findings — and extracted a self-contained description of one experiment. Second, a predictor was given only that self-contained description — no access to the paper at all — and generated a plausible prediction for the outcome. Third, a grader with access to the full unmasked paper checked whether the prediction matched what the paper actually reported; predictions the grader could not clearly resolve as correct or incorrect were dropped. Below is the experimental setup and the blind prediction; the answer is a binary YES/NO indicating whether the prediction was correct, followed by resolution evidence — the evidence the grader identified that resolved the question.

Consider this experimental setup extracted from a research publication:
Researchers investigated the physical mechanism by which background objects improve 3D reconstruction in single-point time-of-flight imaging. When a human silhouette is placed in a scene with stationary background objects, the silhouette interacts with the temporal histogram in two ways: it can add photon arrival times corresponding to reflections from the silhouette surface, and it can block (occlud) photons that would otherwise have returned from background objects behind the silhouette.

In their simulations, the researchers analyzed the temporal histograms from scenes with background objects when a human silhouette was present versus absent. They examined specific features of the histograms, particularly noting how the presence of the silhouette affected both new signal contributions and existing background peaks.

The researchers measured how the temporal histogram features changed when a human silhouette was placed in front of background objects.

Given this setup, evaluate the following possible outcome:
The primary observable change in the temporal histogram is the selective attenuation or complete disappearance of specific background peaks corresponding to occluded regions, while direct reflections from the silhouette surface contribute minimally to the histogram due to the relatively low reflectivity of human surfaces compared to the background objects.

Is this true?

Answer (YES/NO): NO